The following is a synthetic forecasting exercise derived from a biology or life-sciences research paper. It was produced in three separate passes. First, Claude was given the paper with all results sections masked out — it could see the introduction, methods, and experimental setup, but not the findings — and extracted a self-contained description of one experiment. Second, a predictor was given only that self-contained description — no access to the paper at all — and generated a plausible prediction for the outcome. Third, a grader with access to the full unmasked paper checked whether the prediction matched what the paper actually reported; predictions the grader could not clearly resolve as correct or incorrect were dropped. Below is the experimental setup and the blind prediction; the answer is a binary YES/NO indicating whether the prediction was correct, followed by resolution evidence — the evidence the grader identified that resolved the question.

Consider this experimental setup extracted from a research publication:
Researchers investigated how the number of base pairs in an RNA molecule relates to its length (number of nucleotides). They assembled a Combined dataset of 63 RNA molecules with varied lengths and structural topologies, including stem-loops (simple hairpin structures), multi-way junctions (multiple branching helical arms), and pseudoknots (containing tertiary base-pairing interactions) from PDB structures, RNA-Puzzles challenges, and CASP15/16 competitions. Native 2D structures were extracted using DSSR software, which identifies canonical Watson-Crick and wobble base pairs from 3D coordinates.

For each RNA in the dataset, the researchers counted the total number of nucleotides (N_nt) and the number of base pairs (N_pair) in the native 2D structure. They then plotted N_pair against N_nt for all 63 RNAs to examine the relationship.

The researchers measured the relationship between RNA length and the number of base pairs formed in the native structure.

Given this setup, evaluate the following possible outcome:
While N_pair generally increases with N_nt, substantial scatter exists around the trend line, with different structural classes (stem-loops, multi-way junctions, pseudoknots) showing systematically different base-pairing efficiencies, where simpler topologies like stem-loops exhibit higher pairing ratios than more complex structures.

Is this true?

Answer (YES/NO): NO